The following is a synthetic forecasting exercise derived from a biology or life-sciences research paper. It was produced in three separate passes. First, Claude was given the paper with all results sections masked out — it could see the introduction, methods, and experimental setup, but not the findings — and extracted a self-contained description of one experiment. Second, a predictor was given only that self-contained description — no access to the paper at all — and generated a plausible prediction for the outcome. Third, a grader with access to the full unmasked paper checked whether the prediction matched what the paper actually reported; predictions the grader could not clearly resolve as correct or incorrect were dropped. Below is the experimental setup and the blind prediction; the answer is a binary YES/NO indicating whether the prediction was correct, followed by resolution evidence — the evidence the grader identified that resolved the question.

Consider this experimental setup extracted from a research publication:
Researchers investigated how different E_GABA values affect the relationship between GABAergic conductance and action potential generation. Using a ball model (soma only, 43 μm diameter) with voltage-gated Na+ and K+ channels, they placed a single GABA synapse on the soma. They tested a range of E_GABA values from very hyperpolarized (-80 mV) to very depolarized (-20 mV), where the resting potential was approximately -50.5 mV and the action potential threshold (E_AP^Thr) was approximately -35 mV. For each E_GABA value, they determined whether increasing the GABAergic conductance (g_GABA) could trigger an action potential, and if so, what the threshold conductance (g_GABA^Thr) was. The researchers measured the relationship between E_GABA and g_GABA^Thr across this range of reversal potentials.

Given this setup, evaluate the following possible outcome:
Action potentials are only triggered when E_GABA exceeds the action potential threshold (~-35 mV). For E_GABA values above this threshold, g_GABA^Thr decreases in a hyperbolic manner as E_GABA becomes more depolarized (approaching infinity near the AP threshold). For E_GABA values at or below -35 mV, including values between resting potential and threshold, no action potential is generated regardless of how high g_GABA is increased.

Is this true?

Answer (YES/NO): NO